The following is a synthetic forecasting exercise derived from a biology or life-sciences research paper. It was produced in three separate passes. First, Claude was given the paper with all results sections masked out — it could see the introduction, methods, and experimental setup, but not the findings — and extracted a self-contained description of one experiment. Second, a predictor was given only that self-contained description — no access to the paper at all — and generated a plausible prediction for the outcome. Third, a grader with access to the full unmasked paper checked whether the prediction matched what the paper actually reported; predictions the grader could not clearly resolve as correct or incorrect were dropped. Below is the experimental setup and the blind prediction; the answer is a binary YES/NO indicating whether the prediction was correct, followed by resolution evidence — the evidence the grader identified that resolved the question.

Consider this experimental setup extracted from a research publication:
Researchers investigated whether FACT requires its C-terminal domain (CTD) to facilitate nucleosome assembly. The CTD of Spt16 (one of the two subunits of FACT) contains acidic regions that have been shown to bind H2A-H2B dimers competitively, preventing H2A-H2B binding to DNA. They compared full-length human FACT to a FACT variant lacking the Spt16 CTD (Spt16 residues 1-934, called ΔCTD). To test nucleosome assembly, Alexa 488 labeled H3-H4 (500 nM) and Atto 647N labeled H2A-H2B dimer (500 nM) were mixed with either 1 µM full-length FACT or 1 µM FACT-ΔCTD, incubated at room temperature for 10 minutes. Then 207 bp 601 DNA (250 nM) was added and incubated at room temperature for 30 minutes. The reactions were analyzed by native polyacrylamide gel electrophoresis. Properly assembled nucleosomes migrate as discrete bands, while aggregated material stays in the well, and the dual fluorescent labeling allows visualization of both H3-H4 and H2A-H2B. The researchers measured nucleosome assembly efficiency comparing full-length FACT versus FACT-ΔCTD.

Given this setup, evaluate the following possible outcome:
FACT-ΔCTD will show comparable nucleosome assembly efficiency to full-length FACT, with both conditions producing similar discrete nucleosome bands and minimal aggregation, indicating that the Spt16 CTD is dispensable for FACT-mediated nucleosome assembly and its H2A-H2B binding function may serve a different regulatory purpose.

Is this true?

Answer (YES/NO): NO